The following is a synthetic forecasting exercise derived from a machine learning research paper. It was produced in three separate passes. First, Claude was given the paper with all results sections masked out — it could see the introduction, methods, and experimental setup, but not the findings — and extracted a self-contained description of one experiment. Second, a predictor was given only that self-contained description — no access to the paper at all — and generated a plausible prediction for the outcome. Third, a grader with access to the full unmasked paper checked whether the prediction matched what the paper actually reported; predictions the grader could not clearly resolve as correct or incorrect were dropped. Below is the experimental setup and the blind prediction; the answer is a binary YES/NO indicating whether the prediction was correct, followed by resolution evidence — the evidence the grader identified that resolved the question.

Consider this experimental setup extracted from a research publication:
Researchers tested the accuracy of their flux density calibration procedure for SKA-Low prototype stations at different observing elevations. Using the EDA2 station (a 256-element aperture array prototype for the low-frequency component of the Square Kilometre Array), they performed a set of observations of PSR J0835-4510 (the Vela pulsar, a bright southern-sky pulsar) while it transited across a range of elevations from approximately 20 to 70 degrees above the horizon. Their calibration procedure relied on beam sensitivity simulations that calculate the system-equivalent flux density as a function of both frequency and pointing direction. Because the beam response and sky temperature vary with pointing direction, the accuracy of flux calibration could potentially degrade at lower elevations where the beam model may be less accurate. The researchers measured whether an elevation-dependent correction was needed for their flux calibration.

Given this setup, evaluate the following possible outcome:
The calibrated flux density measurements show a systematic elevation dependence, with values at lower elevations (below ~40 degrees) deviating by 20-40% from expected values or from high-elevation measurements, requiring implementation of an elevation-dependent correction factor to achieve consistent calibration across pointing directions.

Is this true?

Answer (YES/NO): NO